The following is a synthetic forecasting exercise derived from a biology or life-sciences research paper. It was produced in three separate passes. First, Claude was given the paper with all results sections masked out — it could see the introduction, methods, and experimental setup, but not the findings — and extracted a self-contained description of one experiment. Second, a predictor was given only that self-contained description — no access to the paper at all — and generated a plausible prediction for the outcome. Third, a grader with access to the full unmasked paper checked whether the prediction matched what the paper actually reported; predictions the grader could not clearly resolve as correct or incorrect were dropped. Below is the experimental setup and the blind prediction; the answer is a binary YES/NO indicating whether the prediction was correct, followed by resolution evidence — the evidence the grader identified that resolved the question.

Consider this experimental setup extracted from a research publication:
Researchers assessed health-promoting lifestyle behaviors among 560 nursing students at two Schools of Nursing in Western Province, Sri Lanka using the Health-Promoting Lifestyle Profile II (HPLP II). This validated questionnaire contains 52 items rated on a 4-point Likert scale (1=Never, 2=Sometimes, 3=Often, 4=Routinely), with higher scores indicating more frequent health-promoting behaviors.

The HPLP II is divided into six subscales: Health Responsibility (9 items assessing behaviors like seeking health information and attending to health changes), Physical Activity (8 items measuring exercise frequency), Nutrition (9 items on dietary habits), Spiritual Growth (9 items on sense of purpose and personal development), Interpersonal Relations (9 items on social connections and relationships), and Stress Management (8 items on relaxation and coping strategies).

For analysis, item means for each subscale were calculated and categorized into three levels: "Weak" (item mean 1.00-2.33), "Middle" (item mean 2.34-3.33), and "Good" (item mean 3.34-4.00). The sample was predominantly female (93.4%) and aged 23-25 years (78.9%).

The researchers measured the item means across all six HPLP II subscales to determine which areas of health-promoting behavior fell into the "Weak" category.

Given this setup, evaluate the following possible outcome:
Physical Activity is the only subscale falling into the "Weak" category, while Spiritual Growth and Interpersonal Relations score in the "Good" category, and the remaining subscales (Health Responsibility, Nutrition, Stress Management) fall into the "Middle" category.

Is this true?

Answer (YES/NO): NO